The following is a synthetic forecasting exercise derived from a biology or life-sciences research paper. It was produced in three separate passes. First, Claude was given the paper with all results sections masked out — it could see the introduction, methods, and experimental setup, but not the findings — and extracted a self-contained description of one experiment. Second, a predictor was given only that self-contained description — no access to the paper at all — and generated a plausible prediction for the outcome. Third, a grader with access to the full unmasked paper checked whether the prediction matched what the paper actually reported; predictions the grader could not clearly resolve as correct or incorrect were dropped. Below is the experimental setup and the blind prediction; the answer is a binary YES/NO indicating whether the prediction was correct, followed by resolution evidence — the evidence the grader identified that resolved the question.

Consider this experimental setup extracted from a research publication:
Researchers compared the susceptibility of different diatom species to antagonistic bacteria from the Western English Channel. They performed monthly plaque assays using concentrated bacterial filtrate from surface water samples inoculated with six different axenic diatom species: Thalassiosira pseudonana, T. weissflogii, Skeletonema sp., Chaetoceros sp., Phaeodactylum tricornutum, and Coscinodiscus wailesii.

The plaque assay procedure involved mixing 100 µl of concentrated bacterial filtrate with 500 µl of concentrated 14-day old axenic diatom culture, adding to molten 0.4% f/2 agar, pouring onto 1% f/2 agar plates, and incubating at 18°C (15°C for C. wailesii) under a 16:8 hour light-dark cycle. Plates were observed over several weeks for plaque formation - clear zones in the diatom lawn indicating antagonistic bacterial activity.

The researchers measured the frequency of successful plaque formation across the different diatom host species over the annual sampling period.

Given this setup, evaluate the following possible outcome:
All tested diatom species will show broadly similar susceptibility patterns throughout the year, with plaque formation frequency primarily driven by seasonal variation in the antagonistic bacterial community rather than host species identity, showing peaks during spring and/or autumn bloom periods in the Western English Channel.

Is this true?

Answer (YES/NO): NO